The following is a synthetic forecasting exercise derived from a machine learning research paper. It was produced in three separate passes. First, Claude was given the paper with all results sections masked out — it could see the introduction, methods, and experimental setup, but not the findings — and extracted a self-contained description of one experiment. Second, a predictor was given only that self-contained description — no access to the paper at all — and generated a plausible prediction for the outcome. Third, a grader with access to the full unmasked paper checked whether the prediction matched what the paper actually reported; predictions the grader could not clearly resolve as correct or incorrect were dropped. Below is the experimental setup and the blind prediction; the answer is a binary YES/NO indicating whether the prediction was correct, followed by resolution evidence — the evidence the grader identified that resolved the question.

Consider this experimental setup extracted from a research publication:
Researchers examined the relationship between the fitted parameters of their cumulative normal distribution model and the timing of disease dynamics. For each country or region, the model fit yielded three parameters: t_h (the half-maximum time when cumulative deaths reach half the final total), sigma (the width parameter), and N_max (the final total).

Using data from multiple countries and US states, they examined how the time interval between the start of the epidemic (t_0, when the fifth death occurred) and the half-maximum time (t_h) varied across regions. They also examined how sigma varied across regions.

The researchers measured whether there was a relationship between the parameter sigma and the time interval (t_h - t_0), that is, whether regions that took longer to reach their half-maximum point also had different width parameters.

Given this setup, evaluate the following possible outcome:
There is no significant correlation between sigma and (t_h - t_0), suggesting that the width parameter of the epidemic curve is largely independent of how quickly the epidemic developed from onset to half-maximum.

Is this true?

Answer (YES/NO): YES